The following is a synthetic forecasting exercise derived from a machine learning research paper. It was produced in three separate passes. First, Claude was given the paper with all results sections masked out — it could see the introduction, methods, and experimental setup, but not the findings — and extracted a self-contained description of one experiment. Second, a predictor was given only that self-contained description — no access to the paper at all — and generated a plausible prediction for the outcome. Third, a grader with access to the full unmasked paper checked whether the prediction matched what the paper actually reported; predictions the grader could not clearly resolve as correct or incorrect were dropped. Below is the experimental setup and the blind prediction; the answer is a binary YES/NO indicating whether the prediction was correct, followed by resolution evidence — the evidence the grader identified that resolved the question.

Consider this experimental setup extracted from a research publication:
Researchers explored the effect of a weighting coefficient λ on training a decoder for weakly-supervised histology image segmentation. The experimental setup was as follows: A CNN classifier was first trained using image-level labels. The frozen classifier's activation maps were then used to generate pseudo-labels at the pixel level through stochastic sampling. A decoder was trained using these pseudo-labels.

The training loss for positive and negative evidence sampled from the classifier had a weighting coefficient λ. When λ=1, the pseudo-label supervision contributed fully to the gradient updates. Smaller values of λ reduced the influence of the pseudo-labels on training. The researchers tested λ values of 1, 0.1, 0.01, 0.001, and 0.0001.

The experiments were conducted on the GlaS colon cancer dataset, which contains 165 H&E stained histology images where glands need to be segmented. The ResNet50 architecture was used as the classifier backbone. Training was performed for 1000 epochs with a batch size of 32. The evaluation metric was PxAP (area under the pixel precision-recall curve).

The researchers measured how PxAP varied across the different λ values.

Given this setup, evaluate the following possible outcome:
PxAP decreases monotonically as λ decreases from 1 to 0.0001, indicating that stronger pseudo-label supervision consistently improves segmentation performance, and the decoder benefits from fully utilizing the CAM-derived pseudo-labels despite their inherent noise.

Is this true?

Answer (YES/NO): YES